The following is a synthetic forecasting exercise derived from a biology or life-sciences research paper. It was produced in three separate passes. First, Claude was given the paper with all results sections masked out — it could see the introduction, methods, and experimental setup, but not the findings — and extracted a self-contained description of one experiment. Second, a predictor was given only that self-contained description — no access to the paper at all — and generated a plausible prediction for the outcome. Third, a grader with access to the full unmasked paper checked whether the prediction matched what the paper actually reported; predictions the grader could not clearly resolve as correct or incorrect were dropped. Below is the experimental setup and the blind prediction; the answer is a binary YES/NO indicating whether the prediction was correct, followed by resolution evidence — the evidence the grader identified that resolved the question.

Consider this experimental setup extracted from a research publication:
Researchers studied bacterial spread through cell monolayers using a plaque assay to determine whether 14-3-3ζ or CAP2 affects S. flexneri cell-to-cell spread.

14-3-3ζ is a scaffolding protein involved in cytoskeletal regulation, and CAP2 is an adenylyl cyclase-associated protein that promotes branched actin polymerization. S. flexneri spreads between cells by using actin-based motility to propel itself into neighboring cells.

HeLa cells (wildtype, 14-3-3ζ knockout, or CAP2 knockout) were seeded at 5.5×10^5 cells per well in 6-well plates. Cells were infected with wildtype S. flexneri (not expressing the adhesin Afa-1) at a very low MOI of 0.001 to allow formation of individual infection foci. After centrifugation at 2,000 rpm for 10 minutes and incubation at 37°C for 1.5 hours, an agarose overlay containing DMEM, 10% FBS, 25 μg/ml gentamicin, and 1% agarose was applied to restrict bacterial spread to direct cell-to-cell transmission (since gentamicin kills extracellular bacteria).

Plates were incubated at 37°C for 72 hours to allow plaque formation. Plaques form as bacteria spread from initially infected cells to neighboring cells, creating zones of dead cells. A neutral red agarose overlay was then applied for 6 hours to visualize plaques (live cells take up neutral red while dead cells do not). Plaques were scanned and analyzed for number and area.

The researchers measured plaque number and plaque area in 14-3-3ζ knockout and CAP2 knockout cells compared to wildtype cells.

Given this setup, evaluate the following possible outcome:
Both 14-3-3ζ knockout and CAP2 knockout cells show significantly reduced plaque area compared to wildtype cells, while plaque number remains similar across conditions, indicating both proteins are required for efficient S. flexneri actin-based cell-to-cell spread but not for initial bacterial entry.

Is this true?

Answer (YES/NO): NO